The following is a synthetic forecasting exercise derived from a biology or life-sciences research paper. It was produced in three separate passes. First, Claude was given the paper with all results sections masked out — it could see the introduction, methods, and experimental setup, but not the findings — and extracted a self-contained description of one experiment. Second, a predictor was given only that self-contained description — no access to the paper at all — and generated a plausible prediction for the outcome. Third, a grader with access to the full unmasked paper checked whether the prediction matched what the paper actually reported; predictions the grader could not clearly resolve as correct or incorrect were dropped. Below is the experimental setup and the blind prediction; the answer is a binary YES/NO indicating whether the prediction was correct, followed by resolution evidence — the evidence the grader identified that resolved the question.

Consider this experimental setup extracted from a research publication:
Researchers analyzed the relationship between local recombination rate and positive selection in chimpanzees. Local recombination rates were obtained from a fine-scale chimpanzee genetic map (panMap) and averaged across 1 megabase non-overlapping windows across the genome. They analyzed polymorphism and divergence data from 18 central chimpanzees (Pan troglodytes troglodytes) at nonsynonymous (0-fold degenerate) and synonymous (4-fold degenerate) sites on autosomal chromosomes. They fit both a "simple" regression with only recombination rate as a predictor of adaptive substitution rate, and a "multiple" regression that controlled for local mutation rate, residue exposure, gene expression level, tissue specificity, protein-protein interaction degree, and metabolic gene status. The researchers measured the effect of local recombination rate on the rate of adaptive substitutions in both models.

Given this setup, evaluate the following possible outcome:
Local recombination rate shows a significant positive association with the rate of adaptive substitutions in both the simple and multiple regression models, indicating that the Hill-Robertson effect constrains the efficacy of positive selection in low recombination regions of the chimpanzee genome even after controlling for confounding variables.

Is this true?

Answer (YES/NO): NO